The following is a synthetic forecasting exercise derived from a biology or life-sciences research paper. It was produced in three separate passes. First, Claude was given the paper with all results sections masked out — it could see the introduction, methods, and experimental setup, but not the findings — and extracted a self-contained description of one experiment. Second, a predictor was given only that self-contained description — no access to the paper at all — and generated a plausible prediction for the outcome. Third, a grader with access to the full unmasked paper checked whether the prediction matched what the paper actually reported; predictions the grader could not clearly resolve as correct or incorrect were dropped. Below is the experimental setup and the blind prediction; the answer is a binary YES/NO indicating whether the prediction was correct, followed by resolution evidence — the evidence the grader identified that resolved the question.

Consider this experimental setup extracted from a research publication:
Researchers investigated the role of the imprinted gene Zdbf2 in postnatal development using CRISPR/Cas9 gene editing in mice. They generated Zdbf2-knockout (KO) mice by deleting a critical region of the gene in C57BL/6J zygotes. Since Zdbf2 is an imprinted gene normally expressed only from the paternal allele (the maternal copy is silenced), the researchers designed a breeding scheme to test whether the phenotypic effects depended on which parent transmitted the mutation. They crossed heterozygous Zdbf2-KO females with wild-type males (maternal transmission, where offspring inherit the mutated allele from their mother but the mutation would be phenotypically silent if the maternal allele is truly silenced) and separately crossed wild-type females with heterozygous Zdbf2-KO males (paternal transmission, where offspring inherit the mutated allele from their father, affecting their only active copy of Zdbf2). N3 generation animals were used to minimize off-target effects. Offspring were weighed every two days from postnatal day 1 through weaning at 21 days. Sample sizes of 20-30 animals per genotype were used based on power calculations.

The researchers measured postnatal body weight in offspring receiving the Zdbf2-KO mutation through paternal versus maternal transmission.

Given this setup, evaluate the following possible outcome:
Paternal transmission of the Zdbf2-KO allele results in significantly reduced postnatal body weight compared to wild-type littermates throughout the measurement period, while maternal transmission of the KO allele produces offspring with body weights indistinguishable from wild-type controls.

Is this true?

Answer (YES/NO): YES